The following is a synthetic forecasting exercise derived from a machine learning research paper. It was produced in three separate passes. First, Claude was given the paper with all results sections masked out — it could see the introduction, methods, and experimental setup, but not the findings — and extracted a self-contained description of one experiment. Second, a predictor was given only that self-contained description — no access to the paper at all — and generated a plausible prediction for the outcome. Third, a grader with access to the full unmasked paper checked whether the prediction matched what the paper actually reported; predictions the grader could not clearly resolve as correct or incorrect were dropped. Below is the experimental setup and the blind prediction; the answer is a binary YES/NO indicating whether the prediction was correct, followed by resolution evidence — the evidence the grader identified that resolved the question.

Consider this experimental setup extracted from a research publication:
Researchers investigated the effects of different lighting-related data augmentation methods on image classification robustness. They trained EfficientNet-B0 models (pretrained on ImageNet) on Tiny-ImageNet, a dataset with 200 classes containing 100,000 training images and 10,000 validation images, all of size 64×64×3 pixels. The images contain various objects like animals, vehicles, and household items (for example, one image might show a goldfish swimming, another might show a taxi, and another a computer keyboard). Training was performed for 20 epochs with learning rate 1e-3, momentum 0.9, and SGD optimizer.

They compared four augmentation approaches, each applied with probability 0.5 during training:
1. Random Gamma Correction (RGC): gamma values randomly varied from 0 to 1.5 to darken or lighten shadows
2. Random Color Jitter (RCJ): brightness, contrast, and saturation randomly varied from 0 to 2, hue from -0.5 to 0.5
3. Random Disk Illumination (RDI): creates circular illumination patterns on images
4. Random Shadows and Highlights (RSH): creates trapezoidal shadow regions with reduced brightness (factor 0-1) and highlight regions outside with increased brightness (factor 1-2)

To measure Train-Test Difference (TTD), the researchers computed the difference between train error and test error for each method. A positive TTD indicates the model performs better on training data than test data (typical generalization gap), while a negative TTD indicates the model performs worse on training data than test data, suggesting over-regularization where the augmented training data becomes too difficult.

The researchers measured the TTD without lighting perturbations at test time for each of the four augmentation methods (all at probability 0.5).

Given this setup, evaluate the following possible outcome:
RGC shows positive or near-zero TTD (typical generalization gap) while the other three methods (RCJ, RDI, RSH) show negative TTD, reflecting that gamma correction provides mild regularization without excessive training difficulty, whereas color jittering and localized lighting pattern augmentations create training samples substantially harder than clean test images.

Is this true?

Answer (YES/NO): NO